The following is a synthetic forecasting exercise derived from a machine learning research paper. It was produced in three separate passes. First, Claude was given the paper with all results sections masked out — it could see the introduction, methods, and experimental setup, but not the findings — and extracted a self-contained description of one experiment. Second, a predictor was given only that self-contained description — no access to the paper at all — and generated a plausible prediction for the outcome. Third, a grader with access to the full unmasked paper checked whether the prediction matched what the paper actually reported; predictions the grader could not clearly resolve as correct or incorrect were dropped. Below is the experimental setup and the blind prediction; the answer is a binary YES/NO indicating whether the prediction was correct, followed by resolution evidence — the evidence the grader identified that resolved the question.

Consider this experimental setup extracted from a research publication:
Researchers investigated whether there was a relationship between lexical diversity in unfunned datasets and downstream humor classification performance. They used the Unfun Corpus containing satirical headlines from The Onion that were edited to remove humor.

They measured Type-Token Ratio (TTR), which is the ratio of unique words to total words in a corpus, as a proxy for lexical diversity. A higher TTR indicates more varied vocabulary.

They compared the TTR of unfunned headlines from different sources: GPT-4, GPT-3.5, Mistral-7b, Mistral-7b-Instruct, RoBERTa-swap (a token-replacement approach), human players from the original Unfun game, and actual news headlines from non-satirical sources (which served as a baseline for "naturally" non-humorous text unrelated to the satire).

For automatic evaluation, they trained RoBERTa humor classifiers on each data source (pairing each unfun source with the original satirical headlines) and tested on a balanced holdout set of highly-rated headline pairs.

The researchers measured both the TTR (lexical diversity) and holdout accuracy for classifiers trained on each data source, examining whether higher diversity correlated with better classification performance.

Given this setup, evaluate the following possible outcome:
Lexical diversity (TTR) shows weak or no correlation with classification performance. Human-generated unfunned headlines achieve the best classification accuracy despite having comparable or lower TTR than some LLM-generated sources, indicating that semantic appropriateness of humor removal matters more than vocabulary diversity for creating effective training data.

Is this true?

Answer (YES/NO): NO